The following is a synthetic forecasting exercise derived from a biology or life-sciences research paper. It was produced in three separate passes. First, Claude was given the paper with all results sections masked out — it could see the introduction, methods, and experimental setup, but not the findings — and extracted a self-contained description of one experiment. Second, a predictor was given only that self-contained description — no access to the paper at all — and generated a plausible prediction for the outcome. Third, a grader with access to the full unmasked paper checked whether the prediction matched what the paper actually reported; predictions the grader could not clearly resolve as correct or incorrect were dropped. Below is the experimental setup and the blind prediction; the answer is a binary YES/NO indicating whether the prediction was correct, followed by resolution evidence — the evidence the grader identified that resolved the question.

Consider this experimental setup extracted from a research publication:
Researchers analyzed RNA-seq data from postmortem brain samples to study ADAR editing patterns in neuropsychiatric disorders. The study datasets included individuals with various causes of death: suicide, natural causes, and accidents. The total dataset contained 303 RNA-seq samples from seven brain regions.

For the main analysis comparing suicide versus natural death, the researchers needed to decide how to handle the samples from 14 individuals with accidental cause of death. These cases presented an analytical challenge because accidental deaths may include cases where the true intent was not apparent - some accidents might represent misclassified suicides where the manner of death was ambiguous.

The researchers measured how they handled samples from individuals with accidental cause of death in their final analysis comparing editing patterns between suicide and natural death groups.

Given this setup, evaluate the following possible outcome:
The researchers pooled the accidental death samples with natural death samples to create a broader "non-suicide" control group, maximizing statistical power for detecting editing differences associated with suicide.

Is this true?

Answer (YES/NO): NO